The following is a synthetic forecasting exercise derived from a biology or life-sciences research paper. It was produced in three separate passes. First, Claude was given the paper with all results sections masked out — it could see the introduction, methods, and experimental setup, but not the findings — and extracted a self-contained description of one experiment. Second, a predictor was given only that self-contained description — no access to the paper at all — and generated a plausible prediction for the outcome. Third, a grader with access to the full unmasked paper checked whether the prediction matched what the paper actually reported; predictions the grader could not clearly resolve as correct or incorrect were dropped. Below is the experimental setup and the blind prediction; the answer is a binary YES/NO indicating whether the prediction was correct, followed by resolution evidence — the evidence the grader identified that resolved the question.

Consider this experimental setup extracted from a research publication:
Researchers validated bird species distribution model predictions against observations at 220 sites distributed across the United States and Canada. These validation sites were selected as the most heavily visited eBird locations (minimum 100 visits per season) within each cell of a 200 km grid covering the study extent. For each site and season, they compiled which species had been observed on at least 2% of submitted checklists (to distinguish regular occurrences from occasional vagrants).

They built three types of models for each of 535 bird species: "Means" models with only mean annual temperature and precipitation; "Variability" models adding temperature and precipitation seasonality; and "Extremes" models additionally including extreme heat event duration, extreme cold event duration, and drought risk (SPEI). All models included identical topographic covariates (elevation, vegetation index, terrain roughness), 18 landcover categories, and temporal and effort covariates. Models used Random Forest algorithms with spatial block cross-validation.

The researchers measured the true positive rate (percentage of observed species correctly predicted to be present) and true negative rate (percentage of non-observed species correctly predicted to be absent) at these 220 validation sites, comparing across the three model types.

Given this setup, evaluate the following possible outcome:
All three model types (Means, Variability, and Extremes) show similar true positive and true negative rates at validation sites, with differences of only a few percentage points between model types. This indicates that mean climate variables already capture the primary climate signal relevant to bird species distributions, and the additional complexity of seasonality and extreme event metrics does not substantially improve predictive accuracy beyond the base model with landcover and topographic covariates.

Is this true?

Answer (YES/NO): NO